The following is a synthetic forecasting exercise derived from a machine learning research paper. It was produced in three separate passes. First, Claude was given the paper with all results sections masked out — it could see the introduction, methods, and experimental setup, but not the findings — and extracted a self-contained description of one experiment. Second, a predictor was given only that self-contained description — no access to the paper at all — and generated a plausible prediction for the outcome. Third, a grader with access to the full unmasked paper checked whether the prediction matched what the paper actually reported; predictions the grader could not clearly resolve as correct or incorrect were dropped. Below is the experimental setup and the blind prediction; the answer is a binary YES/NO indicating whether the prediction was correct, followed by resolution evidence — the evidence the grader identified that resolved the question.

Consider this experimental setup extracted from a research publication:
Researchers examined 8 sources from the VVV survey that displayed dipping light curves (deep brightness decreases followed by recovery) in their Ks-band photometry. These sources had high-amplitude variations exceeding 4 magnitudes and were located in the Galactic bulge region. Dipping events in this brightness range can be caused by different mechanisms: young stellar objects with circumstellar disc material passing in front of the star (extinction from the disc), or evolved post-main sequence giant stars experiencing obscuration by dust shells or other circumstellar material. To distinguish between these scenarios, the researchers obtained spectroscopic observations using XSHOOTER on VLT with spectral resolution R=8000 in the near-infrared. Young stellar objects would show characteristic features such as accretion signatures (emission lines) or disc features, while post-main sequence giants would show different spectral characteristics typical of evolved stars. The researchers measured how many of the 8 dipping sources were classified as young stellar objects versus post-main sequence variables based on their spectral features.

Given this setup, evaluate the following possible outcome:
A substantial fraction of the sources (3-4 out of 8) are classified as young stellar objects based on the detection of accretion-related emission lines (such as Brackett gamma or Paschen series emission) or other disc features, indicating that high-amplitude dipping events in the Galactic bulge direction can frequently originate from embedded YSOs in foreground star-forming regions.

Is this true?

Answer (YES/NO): NO